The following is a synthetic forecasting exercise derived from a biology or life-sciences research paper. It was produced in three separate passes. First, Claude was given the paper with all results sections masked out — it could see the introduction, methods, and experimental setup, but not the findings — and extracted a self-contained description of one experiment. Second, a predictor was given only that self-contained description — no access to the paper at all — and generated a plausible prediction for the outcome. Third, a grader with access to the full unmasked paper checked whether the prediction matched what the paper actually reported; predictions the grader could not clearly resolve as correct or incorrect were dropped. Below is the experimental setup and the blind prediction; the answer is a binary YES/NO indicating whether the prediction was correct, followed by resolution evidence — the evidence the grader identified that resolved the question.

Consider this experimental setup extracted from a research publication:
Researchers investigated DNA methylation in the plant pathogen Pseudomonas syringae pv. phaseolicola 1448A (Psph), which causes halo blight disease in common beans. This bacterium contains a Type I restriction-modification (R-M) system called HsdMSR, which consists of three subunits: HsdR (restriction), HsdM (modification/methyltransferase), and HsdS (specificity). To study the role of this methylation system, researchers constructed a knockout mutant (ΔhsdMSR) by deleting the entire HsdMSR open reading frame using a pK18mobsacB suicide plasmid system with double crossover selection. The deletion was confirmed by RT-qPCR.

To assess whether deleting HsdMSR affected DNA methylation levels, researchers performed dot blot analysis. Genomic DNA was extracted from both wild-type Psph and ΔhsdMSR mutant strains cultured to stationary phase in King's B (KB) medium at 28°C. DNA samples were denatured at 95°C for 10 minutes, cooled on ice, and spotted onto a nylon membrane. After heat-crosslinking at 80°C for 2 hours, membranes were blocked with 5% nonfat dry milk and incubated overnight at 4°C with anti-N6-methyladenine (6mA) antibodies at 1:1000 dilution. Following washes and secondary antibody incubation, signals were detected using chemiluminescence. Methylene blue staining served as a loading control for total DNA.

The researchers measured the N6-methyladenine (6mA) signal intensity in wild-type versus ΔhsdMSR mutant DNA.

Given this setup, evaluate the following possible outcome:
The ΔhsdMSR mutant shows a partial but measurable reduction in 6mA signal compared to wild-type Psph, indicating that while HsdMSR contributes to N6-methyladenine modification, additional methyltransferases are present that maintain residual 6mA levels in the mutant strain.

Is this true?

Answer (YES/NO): YES